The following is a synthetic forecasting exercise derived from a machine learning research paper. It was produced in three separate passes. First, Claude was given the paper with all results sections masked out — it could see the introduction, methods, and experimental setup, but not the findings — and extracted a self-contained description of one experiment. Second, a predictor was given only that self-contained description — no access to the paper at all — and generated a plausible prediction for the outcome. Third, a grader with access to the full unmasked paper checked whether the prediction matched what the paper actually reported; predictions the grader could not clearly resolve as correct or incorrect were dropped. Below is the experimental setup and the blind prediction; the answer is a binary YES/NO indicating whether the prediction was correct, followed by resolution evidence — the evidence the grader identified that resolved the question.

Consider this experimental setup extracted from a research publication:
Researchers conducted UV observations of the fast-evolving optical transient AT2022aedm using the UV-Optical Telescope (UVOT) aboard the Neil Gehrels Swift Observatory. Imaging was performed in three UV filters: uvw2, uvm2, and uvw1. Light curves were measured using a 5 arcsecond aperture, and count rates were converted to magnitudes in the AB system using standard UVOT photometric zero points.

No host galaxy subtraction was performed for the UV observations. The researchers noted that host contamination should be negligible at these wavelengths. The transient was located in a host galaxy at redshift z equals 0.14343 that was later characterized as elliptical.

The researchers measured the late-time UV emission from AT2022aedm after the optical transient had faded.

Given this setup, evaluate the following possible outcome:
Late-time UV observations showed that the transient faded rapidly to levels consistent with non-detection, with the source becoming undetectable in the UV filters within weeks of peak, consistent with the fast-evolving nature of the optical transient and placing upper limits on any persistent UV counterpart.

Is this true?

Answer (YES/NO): YES